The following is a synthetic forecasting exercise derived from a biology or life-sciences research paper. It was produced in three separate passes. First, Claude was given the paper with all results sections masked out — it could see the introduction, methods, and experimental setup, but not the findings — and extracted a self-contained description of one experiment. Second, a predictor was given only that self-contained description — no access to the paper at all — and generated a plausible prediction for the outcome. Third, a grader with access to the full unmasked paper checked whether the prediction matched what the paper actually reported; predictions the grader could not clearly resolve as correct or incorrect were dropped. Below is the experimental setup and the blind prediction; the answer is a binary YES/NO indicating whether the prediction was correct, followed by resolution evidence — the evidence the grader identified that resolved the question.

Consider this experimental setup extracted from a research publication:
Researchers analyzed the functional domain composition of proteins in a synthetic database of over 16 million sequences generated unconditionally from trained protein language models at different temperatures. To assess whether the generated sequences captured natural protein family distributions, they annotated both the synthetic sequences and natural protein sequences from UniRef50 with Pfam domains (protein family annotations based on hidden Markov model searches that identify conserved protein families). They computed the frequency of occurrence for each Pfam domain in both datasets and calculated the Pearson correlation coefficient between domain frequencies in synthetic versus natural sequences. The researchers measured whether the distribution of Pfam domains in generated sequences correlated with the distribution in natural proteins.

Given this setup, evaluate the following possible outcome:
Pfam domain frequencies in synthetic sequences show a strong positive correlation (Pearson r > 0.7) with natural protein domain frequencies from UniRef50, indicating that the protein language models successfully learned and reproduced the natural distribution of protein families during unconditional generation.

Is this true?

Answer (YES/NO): YES